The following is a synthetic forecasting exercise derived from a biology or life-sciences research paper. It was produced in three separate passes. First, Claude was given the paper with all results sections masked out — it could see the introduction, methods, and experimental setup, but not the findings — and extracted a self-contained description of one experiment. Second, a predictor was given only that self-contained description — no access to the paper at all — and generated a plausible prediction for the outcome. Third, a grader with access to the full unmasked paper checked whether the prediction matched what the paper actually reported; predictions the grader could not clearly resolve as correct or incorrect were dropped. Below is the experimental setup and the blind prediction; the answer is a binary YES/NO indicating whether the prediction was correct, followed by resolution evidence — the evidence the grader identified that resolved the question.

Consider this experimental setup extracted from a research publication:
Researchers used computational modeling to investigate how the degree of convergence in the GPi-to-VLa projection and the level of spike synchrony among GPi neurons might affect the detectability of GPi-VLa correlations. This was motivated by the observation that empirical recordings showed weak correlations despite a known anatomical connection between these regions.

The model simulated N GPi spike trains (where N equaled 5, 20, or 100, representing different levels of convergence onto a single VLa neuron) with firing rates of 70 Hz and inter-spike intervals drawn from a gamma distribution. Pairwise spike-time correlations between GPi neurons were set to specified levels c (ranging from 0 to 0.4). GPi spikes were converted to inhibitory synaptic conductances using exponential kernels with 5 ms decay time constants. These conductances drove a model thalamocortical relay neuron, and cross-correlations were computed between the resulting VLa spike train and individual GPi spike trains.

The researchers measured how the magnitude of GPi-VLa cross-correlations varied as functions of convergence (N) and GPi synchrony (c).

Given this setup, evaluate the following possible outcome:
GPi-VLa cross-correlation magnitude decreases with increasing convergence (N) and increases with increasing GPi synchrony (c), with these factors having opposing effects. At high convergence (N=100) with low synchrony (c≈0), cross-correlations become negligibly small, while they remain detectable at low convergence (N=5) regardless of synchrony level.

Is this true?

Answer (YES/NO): YES